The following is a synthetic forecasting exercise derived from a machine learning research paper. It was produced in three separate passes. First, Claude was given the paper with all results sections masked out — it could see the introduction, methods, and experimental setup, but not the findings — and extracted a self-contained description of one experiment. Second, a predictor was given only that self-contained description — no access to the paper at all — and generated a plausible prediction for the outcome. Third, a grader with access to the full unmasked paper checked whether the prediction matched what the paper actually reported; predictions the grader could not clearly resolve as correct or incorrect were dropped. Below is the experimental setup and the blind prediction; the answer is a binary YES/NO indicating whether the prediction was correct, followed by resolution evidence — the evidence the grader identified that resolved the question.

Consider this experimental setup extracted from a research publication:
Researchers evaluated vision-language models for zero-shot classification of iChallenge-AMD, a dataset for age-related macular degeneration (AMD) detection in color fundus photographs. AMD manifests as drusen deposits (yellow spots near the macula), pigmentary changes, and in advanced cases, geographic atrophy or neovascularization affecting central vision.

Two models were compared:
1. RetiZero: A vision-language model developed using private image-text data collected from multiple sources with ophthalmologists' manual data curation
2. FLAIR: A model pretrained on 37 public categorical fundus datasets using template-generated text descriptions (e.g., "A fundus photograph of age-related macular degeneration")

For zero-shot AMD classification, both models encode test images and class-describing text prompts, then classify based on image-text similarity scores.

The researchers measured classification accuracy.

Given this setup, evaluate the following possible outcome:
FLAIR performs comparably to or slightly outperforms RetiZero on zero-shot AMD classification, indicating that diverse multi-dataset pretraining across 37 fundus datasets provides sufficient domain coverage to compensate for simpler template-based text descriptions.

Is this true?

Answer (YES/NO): YES